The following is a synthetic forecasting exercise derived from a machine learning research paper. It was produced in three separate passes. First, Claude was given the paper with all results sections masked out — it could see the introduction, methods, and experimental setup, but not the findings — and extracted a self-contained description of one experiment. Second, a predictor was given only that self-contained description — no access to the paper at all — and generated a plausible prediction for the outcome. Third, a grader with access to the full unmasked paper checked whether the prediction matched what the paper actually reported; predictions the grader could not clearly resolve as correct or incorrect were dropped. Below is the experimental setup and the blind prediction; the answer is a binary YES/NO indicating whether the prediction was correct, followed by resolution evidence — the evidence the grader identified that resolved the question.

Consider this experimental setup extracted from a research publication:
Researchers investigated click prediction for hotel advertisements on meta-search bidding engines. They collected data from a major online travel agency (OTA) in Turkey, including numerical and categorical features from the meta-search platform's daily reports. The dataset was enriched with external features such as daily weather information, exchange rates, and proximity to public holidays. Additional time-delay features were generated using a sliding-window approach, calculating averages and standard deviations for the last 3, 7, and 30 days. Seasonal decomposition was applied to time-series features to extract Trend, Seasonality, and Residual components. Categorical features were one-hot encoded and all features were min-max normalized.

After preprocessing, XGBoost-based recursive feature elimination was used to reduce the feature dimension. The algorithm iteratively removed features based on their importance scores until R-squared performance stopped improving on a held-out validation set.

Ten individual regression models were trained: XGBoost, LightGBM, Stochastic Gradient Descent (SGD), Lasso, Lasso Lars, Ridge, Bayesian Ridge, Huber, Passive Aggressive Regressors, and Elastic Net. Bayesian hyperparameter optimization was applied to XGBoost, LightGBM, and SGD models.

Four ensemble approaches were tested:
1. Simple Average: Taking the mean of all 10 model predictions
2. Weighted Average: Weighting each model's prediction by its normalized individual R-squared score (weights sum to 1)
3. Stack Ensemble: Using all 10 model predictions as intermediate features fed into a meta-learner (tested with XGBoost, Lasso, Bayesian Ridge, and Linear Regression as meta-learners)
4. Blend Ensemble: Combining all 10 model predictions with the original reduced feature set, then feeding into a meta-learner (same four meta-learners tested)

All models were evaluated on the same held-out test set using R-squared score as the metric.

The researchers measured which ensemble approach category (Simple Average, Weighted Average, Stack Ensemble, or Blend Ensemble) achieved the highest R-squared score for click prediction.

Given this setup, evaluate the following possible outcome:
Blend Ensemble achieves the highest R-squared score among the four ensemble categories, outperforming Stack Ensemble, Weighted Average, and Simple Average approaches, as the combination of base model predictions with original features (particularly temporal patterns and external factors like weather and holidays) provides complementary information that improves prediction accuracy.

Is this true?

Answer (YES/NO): NO